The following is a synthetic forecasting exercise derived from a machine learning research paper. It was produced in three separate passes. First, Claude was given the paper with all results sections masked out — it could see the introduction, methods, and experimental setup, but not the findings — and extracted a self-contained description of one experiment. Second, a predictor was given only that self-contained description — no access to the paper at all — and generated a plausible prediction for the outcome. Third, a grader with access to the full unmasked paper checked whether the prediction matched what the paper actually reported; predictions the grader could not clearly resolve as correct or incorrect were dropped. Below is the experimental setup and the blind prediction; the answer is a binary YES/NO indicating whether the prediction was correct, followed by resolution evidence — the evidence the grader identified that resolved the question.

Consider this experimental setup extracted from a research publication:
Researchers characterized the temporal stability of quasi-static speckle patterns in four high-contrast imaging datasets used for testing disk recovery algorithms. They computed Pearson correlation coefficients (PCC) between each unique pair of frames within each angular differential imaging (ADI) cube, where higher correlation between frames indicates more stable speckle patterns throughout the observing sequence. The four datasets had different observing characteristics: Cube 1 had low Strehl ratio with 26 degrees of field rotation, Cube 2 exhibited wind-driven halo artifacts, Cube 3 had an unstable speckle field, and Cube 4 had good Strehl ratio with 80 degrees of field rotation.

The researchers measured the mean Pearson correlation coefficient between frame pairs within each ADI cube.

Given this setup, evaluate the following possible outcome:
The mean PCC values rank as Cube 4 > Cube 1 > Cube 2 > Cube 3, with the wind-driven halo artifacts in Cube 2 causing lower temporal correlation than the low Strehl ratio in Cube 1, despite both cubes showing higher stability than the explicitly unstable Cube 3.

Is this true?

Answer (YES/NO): NO